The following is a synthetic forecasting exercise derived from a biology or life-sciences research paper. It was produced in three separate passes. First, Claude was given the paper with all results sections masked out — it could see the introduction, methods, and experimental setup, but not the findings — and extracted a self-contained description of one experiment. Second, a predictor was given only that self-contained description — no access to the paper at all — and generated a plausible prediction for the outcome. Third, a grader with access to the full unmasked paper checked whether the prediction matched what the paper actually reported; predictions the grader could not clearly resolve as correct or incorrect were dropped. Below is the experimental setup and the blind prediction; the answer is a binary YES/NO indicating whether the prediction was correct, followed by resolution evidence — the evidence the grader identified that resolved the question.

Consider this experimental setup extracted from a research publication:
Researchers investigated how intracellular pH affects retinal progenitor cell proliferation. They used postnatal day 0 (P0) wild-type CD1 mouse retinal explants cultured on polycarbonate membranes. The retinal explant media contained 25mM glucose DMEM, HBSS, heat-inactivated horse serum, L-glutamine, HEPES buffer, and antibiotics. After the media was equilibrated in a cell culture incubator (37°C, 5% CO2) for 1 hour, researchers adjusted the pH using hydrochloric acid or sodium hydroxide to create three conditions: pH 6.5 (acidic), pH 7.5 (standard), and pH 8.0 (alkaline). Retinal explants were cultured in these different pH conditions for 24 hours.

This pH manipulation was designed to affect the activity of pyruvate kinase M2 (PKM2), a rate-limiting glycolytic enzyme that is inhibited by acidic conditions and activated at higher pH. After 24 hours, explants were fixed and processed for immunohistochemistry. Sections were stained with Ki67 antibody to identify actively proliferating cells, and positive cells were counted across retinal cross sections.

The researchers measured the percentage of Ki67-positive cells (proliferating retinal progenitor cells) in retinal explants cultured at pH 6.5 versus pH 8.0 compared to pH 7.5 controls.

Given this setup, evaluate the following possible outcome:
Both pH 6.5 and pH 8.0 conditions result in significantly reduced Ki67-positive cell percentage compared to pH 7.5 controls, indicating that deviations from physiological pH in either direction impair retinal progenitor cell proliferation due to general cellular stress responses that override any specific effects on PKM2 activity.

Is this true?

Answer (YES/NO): NO